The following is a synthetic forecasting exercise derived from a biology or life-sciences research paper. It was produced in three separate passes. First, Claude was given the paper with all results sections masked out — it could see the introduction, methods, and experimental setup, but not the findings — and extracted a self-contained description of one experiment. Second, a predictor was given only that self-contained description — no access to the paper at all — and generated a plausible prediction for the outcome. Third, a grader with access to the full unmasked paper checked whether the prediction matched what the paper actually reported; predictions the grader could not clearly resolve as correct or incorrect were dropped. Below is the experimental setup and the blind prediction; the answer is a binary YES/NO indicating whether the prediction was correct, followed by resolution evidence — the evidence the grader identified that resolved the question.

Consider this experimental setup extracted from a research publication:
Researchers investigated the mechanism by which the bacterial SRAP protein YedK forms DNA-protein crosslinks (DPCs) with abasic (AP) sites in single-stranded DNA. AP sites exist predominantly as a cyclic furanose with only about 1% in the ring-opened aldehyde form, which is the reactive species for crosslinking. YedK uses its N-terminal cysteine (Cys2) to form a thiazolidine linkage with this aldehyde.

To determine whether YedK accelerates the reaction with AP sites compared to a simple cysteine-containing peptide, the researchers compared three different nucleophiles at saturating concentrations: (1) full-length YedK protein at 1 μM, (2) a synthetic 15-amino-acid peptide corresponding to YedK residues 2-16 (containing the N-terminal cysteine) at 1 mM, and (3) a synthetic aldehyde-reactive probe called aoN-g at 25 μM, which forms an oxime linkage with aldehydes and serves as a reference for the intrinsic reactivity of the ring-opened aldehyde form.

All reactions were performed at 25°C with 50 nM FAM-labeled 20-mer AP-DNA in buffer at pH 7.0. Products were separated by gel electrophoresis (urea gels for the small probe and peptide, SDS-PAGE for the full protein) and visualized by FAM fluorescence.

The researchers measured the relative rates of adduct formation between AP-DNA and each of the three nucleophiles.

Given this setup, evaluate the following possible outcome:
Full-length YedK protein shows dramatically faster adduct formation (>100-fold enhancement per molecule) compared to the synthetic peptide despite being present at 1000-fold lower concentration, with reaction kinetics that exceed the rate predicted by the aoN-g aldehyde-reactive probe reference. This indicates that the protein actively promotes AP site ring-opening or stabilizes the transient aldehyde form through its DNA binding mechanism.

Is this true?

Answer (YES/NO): YES